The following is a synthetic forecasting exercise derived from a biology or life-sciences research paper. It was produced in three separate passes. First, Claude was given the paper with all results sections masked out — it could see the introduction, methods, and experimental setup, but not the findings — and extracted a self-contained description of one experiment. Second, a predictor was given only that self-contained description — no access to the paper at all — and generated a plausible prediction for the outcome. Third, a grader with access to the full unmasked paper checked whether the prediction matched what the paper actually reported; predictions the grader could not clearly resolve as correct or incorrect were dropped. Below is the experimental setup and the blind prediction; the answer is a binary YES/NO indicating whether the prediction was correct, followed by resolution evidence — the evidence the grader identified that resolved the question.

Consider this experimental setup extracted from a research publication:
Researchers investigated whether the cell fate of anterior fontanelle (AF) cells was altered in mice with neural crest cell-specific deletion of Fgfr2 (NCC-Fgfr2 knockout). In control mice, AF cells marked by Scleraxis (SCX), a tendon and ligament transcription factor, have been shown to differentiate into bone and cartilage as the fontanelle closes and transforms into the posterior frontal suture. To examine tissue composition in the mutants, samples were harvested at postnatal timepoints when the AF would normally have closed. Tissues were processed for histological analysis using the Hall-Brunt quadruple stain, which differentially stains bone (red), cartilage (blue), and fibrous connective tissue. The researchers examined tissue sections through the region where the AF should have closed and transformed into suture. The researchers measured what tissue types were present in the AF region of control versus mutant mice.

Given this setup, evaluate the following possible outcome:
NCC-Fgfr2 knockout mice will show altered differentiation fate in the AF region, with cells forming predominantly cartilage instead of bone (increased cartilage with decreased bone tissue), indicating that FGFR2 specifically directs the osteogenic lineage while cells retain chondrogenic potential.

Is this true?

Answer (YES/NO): NO